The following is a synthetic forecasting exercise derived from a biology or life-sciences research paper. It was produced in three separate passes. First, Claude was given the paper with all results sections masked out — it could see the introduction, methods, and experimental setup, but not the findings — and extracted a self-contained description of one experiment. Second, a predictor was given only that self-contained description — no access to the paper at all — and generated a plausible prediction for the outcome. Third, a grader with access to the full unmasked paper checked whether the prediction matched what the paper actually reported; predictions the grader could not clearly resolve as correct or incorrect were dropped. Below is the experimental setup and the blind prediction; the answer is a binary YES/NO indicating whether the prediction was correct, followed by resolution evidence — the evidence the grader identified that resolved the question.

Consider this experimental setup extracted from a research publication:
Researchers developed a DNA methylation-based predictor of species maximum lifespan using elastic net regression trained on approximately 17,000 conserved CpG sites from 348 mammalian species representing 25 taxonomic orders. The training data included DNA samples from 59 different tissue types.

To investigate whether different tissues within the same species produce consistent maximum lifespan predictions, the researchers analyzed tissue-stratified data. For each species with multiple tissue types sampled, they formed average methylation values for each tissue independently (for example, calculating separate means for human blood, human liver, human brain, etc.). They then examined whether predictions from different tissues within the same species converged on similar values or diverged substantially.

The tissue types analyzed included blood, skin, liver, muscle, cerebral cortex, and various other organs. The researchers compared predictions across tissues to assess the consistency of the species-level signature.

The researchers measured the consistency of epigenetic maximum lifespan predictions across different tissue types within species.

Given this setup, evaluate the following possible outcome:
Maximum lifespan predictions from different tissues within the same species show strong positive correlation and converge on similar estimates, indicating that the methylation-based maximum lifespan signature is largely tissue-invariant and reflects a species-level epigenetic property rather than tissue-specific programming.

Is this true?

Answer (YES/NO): NO